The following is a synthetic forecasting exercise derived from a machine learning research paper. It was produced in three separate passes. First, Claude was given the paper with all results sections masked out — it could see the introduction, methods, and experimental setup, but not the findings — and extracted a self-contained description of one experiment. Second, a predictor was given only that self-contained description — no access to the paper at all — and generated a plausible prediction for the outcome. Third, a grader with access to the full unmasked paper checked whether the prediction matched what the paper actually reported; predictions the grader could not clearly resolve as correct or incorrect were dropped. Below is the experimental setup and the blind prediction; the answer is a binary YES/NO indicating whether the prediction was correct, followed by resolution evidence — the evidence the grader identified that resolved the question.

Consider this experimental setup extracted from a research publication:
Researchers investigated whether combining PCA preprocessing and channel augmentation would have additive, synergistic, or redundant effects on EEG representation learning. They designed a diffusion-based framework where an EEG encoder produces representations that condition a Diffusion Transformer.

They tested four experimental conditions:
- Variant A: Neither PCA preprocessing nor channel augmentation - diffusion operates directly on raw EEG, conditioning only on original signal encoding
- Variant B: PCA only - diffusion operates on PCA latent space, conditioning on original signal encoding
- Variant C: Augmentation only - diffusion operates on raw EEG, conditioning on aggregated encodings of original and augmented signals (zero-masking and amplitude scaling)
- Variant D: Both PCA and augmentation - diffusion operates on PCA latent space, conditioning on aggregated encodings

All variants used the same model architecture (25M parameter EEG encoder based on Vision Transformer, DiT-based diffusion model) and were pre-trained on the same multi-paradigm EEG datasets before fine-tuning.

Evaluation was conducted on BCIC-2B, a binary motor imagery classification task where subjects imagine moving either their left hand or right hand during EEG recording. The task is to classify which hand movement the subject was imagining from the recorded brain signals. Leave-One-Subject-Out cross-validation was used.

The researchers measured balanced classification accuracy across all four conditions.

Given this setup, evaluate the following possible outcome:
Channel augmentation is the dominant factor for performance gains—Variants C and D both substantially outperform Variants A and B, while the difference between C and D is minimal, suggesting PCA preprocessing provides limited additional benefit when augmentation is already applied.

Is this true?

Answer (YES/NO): NO